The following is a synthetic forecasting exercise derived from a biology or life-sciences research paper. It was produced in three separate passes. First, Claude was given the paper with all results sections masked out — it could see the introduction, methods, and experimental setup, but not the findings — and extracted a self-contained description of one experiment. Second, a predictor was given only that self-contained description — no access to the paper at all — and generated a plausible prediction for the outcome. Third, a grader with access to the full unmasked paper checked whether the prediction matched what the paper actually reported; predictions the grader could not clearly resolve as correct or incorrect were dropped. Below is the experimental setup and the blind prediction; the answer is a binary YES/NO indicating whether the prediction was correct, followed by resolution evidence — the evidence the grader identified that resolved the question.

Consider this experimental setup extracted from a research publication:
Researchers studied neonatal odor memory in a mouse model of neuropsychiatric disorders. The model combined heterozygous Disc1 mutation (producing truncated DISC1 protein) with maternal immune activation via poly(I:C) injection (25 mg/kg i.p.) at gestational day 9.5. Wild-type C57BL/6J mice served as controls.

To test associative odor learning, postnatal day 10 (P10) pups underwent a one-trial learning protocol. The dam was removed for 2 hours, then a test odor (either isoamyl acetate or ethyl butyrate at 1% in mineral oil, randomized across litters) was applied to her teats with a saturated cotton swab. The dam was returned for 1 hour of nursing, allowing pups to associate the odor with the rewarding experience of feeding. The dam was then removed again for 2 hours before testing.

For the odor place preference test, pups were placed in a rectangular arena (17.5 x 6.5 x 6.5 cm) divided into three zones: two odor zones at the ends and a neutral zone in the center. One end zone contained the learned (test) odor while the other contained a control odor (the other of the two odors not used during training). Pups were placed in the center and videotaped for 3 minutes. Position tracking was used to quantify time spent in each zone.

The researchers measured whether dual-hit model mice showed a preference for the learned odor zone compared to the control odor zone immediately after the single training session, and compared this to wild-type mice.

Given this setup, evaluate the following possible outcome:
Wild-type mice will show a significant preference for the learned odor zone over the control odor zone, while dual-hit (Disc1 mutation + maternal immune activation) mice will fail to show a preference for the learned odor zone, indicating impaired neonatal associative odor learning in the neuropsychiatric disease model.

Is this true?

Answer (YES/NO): NO